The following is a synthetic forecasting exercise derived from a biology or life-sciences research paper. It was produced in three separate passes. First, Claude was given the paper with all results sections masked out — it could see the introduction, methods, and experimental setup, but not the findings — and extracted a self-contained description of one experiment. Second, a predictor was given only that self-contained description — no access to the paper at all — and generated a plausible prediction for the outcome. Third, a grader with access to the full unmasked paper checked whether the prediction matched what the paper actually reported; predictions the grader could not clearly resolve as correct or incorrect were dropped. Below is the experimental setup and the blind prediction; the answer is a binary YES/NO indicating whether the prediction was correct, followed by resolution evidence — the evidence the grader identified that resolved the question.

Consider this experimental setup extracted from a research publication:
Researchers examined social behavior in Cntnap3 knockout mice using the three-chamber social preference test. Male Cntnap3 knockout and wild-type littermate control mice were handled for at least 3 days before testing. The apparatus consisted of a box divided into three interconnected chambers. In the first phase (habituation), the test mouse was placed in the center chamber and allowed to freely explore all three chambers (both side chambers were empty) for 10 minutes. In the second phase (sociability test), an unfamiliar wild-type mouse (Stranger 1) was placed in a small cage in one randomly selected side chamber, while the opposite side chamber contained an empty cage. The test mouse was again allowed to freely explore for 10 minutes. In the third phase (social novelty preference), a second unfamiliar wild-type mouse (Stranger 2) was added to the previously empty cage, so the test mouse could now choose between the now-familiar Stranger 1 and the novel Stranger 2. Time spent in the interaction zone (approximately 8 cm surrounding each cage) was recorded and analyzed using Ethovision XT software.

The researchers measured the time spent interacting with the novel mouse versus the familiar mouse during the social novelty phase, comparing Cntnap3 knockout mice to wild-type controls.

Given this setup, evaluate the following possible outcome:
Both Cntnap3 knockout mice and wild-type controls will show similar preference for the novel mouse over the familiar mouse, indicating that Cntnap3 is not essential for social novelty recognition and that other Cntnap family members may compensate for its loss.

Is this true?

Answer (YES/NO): YES